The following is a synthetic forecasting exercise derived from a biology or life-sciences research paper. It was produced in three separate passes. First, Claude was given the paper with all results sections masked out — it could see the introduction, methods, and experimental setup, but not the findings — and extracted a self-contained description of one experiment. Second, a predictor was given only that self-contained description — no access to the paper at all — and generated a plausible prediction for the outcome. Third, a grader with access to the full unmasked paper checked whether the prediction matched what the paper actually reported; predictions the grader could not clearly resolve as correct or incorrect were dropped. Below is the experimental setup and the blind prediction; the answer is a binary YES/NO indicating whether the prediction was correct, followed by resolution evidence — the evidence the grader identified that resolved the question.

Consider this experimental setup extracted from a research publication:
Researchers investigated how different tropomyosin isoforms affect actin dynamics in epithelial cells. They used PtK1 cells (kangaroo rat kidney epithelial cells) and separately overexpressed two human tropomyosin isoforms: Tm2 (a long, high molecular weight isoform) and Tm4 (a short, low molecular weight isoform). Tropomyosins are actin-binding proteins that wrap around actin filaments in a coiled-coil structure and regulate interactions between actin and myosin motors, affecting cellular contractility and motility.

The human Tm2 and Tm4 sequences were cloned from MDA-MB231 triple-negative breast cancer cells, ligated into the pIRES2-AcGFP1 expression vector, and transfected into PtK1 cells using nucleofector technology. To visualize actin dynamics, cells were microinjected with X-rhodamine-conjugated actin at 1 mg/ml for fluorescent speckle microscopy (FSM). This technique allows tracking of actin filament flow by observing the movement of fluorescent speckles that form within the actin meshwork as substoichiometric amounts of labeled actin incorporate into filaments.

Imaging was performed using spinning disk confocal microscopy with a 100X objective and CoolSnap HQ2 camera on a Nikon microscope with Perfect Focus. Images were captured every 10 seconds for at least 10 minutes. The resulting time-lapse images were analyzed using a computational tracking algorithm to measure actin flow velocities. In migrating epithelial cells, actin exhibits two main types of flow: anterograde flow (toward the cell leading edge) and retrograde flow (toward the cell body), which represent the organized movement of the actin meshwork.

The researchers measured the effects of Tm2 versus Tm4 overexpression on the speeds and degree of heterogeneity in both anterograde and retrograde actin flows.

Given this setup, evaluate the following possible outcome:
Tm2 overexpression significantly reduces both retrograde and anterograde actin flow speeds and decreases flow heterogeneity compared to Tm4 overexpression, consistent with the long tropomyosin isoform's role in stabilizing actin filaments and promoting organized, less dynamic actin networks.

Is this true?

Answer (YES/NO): NO